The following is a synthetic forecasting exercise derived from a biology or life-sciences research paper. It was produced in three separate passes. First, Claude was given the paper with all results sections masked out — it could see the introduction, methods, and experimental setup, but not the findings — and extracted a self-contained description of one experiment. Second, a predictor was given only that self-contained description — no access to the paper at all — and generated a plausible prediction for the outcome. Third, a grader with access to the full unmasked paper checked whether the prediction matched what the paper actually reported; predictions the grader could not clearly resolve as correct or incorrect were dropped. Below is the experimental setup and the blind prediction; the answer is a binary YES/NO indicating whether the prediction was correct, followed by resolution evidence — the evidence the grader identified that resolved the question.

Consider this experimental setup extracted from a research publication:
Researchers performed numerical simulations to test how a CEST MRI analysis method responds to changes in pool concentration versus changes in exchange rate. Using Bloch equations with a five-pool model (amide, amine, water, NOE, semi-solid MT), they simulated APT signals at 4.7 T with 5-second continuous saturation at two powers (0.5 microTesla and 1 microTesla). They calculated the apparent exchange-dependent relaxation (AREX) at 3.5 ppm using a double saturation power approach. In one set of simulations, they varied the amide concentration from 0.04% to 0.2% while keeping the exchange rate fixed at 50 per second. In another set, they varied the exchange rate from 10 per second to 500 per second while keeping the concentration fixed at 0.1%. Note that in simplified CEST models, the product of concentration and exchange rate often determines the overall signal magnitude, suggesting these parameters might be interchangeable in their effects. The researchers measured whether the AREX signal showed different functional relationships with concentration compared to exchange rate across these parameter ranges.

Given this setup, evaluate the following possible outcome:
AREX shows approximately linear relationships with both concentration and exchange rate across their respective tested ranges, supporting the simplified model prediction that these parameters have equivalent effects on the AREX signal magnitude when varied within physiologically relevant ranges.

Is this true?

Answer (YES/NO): NO